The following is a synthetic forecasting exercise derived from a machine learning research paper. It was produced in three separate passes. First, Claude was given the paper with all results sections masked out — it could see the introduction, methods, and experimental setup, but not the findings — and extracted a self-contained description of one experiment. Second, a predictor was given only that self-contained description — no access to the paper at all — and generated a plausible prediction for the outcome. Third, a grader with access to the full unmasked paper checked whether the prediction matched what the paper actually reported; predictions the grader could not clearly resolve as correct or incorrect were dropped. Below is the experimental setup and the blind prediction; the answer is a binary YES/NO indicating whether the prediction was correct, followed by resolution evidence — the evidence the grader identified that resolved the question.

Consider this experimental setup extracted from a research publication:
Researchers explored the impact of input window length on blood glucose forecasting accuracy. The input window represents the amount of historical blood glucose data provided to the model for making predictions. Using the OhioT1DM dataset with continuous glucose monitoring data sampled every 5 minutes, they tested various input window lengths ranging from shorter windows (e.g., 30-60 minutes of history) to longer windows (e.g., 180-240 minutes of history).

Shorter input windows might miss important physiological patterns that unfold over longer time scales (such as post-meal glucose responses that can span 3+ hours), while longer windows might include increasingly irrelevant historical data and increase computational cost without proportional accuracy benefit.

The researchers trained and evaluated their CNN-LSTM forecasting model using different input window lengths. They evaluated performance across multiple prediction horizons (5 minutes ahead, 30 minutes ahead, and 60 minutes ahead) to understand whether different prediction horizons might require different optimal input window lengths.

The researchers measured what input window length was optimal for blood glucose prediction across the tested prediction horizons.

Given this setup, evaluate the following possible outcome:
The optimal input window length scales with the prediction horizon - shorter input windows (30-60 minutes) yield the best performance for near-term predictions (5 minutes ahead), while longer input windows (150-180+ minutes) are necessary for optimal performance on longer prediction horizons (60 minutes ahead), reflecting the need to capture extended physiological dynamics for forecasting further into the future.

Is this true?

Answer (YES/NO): NO